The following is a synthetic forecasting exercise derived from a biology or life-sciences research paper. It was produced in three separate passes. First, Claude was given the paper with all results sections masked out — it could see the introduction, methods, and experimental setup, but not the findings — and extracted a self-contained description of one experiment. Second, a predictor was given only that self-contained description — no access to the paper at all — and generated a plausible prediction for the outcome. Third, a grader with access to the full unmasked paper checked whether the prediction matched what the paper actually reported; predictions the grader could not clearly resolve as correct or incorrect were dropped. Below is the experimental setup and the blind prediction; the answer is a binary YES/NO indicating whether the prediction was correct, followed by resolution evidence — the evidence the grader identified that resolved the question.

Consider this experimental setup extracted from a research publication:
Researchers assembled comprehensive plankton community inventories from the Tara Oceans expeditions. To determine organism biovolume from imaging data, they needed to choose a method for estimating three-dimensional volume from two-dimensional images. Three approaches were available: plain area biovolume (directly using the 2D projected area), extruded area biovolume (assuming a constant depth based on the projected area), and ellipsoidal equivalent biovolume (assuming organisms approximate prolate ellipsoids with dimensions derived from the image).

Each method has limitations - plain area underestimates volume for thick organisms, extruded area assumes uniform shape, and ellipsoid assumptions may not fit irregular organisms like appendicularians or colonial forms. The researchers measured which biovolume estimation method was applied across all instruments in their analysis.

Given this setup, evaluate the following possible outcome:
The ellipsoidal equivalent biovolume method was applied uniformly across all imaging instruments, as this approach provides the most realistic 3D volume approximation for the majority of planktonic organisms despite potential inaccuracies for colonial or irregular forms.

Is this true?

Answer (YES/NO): YES